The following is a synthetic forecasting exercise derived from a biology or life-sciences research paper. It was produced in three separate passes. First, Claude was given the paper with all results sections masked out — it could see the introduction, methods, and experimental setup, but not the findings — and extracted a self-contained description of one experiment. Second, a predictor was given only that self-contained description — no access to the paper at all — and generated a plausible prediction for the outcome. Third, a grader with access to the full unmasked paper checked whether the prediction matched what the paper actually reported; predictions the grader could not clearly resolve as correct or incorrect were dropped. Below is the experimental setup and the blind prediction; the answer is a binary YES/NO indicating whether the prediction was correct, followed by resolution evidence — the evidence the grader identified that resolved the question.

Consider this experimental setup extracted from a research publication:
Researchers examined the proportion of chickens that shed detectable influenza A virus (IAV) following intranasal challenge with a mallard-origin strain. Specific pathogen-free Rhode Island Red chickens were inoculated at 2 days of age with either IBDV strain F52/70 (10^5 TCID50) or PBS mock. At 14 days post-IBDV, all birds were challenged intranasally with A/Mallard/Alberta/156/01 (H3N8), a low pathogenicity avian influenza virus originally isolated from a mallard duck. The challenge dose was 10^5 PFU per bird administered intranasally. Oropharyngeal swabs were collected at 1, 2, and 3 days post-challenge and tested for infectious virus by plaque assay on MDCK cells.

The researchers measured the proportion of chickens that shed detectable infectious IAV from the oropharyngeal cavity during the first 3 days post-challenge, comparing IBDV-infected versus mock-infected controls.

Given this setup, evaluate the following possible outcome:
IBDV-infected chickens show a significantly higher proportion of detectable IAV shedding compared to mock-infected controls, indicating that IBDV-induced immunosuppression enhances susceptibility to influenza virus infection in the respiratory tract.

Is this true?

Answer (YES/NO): NO